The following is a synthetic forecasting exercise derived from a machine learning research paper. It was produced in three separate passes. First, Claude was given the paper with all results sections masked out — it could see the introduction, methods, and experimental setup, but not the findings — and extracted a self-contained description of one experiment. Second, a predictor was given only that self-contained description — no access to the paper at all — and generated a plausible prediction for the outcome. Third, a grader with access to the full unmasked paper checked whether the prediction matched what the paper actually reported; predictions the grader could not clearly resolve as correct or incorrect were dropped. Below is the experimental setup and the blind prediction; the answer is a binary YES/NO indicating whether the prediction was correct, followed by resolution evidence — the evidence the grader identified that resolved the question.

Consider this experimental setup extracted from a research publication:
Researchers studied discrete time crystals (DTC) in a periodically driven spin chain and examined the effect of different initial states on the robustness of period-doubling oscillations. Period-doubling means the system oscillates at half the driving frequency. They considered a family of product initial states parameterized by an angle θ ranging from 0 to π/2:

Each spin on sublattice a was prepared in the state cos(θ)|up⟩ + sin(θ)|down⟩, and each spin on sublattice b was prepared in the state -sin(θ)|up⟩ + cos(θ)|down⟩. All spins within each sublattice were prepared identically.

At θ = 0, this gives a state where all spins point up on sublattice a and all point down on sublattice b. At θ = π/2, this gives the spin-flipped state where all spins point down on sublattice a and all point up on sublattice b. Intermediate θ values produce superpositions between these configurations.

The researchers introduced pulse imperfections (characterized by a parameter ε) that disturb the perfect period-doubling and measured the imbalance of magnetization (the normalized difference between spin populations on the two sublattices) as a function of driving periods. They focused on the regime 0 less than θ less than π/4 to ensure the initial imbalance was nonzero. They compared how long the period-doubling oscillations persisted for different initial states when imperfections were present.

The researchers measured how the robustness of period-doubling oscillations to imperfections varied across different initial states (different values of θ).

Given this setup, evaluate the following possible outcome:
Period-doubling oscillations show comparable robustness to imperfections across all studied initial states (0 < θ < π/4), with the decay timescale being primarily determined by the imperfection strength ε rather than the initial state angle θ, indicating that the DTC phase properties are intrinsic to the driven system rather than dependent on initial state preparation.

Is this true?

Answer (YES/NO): NO